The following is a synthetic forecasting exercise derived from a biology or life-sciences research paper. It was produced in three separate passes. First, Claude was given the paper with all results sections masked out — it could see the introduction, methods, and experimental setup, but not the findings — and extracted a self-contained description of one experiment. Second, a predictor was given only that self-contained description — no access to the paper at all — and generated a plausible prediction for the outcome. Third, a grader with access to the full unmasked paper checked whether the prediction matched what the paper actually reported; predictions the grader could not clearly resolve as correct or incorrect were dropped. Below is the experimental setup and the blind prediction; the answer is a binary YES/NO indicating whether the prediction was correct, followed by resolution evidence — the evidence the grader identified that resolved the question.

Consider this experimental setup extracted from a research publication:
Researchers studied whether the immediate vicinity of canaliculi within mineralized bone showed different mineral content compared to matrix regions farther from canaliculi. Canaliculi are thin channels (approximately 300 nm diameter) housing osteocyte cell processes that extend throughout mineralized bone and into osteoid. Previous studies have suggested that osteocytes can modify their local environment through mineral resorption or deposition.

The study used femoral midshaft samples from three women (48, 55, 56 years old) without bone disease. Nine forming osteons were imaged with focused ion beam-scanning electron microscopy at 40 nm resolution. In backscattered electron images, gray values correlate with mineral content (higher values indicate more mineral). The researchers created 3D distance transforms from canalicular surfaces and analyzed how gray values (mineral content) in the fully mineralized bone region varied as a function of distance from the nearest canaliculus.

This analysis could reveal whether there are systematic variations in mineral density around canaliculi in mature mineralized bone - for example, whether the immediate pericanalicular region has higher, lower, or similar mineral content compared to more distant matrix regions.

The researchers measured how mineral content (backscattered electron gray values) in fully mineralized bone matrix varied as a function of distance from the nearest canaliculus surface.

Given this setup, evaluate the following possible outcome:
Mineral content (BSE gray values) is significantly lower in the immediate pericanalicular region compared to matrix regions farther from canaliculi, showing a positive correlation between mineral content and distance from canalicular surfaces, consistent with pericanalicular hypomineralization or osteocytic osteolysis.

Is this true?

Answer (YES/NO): NO